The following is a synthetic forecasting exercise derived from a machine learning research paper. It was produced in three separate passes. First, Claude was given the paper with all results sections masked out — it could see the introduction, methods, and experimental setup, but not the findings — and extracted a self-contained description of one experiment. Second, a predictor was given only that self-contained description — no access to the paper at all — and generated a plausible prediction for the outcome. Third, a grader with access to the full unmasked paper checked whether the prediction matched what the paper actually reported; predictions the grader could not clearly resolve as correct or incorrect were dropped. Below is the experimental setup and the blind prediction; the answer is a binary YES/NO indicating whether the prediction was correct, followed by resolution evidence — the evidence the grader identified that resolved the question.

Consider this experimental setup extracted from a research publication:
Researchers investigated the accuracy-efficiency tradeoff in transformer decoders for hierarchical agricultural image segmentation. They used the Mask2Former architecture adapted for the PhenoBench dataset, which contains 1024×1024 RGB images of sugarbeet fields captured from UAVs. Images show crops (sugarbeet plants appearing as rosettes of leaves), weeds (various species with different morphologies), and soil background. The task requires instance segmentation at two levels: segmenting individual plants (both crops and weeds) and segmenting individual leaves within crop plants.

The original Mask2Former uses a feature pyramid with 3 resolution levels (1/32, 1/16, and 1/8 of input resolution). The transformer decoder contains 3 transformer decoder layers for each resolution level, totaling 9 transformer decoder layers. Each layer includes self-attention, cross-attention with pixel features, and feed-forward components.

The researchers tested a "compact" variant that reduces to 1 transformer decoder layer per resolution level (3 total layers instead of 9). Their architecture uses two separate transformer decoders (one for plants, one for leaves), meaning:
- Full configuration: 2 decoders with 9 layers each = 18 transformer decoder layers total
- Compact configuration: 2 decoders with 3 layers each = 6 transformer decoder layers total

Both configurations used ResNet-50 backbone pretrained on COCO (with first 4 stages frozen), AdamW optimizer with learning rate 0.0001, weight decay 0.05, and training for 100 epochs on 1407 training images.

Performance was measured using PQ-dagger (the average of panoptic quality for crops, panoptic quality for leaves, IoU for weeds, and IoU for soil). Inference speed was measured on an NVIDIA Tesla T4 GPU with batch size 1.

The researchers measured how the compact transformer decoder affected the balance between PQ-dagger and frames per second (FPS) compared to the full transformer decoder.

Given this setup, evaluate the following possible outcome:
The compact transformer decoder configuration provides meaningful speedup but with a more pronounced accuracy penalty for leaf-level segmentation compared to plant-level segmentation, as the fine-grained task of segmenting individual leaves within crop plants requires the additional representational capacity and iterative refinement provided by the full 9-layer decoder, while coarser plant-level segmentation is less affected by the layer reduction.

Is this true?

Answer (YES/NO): YES